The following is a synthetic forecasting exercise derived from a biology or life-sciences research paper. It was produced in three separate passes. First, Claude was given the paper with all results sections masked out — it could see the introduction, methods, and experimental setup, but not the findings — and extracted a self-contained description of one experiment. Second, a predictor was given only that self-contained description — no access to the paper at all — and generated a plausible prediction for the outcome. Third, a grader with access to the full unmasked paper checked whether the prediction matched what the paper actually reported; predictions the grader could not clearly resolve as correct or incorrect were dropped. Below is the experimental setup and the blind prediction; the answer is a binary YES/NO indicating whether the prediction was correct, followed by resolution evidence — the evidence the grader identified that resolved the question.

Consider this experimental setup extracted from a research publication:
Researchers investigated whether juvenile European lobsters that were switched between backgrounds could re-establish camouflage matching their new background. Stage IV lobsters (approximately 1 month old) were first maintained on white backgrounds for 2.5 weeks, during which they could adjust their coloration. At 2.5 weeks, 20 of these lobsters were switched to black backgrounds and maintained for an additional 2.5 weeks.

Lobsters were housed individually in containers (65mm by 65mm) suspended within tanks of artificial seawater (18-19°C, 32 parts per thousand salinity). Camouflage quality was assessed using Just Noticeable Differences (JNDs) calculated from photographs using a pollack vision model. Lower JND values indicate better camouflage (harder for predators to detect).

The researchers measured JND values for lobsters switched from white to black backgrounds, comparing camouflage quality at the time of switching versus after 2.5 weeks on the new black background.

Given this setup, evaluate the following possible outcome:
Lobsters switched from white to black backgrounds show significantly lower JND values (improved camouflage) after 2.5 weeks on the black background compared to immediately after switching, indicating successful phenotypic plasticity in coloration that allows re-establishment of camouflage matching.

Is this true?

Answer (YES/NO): NO